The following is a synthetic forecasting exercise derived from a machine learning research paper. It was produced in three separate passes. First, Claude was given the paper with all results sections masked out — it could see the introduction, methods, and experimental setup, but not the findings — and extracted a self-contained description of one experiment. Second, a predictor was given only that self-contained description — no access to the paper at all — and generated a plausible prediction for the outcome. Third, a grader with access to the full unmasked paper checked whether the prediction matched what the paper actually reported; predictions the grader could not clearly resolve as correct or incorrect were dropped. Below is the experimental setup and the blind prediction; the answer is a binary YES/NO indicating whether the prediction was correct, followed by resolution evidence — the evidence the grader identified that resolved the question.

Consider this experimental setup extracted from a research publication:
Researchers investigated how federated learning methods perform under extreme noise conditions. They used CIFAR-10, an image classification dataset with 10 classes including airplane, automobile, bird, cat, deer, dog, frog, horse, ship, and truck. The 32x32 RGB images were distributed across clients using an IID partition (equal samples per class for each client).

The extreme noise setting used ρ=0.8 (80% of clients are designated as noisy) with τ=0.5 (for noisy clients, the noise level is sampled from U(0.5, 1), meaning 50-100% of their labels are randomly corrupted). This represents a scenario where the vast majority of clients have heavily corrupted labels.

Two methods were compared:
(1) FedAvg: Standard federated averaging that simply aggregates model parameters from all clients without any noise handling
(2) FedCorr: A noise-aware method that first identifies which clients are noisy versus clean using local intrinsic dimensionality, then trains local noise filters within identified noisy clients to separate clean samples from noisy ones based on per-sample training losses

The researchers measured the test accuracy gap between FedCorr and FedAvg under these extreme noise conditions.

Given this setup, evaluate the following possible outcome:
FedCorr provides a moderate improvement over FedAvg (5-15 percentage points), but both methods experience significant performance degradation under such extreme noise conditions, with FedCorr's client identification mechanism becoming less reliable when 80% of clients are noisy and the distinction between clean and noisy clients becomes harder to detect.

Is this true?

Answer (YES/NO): NO